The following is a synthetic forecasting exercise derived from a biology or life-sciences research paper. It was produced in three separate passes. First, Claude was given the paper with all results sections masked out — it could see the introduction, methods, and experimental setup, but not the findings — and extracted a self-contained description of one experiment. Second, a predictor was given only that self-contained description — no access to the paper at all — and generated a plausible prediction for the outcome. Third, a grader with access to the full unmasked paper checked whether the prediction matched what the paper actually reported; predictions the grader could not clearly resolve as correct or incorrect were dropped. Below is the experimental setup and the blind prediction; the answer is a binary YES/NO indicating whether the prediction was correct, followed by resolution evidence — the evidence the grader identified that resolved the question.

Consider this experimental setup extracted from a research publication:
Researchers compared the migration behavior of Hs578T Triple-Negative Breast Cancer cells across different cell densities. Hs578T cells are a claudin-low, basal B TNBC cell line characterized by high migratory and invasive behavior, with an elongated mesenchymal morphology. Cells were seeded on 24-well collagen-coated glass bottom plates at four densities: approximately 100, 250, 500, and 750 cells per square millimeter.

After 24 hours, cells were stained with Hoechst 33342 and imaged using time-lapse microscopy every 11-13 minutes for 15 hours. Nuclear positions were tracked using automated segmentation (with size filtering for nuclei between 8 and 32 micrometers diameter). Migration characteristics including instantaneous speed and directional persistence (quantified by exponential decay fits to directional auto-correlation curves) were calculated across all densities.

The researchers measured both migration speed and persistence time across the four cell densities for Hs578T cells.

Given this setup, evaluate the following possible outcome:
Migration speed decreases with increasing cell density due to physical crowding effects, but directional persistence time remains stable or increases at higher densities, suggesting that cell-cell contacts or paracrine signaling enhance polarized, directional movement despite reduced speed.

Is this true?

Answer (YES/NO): NO